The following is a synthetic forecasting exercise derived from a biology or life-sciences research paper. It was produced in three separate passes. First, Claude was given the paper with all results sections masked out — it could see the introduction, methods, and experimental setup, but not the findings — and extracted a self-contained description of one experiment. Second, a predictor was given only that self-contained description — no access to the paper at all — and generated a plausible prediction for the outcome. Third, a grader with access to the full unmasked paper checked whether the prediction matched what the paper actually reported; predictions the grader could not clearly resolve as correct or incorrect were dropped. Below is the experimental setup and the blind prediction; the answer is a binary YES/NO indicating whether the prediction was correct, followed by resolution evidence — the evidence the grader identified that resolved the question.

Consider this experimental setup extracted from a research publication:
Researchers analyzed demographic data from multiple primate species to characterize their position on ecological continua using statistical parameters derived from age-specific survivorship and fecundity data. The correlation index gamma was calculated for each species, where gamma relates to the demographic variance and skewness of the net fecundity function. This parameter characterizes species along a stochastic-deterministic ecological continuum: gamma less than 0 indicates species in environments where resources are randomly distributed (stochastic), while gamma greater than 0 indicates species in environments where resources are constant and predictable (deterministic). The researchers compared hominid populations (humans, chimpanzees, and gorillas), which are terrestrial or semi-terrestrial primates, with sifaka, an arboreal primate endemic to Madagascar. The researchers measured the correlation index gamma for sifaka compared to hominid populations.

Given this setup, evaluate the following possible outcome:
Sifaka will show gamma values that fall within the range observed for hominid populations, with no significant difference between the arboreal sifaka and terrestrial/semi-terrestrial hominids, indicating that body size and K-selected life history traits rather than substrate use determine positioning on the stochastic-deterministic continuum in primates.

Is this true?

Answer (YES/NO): NO